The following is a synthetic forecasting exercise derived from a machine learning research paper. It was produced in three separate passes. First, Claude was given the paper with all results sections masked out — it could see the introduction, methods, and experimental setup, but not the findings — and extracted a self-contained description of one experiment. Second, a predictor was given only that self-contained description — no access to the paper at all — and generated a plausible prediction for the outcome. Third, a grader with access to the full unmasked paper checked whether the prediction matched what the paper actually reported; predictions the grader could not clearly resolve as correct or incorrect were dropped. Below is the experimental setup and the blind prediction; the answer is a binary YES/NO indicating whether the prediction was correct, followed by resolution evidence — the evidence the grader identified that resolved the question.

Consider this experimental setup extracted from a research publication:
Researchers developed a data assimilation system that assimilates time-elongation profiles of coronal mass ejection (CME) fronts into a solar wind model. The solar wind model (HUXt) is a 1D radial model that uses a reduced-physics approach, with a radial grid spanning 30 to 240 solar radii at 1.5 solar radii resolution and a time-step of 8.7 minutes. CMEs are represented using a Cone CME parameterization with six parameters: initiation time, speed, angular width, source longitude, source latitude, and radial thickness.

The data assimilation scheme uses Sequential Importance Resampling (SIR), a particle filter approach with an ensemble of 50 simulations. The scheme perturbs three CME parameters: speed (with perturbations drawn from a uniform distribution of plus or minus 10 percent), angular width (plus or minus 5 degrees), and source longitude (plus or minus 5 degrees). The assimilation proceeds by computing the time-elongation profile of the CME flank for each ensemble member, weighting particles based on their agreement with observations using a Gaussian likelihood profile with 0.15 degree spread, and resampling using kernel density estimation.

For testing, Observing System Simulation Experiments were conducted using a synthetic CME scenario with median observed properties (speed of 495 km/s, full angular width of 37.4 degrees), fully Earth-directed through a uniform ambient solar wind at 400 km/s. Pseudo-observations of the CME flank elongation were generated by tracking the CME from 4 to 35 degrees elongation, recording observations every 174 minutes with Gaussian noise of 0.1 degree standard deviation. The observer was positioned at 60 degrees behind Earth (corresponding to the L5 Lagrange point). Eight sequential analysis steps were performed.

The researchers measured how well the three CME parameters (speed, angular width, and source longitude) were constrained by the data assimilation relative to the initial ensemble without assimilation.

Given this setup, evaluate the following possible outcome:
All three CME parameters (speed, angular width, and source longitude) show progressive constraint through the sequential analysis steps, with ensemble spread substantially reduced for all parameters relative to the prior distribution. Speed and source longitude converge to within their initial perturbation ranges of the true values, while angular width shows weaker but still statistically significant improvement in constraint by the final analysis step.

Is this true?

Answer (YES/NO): NO